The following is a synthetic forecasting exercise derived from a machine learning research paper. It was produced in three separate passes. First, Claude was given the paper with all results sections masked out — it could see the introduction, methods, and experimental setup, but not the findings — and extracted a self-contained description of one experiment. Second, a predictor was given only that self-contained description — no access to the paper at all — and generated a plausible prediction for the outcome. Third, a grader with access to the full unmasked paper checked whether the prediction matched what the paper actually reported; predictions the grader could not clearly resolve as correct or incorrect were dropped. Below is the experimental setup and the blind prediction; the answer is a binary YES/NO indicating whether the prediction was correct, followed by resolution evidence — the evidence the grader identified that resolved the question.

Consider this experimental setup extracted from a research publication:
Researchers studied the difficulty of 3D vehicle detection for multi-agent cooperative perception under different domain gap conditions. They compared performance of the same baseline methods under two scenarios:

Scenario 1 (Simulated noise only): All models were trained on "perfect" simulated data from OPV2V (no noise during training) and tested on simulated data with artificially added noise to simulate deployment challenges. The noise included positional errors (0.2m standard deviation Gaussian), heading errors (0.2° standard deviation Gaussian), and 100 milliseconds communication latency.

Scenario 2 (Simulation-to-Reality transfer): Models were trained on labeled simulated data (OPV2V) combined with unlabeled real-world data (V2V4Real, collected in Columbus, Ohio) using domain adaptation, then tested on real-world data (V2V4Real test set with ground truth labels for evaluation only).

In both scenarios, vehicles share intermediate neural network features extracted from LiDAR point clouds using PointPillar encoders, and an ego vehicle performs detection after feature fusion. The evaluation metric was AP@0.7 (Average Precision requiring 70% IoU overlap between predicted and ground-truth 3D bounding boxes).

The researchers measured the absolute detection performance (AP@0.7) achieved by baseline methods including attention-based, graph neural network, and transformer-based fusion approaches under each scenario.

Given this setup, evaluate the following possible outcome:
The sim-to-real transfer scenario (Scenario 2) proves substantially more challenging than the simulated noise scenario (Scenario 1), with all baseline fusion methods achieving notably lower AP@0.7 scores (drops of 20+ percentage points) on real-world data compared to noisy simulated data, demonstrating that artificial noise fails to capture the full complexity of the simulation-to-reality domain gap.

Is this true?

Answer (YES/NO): YES